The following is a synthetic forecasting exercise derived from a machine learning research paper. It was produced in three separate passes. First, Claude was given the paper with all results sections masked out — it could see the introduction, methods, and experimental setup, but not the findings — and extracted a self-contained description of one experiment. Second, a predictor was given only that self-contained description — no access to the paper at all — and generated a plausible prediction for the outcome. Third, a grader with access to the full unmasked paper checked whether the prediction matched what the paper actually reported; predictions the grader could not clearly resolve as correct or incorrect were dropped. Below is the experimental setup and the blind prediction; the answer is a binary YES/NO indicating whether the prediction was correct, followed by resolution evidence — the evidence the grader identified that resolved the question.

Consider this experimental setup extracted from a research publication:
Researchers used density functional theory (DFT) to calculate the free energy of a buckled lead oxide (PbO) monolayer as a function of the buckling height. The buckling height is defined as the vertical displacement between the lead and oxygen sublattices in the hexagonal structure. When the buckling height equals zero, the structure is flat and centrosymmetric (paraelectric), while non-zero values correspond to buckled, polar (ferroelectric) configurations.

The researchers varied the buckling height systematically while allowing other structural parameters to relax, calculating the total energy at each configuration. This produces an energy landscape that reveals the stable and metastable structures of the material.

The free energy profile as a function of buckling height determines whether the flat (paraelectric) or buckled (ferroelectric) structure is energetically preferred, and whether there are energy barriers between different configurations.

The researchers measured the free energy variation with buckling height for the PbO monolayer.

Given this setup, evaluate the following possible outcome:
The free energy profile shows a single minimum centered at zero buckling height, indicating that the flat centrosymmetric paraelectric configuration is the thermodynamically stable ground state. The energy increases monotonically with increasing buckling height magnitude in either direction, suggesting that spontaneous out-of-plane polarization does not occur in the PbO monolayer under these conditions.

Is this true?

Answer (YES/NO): NO